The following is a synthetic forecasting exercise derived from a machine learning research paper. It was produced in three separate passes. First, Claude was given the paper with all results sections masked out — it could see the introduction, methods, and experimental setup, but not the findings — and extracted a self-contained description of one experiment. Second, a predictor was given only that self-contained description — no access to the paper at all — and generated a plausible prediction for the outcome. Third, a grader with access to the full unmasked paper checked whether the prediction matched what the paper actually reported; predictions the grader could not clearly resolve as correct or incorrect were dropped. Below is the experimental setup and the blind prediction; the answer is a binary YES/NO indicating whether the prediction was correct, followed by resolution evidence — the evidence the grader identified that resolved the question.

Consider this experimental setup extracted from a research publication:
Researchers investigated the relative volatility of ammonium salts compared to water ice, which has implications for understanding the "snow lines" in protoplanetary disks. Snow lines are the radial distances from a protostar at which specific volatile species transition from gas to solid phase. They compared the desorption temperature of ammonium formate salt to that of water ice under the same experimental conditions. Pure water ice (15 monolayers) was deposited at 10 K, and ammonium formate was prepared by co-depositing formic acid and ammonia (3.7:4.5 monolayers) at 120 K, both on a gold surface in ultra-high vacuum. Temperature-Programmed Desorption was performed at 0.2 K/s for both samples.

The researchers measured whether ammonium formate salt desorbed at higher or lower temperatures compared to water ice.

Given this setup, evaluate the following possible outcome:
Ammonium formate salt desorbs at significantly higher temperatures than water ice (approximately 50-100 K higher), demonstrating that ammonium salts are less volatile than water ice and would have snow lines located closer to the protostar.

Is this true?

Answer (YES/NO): YES